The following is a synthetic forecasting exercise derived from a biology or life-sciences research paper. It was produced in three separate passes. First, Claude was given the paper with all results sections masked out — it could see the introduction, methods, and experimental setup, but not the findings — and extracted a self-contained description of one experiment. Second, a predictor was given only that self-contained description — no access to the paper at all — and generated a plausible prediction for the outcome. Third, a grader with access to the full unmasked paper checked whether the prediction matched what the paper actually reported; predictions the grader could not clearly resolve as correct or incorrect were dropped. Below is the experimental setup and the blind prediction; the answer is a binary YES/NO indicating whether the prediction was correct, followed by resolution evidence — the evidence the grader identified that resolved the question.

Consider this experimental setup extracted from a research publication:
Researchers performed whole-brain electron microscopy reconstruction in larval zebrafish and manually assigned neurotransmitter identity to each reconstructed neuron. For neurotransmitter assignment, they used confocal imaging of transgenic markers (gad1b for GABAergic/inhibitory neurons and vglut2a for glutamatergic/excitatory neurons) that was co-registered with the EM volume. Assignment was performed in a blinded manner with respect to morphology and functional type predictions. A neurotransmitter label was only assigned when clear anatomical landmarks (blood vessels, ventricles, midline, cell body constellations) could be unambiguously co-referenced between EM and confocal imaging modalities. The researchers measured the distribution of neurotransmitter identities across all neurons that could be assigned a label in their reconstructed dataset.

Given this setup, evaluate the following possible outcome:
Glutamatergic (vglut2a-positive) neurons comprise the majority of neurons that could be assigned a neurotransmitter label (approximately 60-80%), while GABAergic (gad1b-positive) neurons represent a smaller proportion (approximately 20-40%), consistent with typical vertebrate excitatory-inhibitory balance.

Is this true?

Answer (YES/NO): NO